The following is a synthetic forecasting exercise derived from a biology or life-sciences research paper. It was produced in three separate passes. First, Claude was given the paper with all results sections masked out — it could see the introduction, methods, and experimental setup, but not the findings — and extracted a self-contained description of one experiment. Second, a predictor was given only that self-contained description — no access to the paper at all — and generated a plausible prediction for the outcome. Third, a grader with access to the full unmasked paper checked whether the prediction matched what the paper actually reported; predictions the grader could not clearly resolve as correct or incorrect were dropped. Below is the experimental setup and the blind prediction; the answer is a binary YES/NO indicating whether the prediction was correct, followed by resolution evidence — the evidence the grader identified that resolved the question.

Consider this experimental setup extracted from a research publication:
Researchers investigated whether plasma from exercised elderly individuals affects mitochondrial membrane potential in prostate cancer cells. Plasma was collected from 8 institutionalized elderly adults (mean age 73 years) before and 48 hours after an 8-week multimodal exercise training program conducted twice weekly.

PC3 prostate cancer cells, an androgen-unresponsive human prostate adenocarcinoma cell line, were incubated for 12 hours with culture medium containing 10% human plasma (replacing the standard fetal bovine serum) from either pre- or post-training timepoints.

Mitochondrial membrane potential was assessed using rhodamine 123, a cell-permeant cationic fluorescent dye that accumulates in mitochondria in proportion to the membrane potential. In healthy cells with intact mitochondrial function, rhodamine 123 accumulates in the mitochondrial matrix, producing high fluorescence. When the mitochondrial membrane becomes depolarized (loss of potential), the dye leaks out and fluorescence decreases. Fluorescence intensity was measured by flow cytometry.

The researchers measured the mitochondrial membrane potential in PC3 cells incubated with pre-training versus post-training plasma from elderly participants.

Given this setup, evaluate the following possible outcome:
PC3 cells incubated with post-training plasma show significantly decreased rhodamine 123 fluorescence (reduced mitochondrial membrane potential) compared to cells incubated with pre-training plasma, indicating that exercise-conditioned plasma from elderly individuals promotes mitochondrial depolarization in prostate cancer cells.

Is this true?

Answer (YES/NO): YES